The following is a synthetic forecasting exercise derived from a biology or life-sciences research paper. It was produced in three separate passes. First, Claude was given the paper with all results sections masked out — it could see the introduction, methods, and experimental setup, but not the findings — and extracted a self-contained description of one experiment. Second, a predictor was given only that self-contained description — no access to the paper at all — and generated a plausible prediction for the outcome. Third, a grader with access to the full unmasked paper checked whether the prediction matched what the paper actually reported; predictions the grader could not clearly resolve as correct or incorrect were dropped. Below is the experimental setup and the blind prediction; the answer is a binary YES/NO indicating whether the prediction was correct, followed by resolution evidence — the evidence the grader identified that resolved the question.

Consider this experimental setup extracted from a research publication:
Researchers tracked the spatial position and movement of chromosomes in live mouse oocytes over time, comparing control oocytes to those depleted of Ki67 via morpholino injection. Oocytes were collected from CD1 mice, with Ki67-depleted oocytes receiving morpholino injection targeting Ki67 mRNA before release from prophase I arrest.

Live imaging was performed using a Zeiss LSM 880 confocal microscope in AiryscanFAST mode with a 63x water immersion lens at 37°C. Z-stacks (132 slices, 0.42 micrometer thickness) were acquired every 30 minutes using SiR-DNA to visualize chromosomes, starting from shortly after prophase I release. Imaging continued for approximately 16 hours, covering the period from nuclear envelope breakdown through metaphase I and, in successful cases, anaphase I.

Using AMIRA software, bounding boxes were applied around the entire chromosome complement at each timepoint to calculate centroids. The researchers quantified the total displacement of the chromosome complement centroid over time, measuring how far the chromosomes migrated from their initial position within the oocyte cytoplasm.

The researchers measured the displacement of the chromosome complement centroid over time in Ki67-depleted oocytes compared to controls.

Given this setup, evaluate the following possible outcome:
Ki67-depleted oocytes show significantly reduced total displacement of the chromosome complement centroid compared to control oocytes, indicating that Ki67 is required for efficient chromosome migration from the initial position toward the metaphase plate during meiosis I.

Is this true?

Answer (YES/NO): NO